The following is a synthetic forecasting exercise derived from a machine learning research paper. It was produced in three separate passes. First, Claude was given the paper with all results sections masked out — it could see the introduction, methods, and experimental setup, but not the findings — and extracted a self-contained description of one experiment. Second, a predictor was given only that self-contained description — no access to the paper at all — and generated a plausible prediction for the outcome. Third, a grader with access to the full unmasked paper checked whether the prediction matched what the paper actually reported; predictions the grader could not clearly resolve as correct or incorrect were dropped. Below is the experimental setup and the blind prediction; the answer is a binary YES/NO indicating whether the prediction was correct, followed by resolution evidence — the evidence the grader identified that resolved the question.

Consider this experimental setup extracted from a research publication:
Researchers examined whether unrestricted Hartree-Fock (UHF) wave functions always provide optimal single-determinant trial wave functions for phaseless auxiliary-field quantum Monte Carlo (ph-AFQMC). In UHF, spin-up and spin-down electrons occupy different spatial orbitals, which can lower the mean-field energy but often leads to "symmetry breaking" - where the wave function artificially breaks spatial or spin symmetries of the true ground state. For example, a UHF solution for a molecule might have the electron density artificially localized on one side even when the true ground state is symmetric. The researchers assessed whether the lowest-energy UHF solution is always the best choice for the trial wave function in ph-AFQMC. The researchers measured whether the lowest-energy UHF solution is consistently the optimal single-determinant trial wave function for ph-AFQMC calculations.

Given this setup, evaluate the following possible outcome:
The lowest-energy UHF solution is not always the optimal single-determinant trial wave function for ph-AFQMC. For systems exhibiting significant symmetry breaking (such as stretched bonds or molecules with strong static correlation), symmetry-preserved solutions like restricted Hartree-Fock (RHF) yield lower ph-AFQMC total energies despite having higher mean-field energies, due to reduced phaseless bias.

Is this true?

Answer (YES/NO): NO